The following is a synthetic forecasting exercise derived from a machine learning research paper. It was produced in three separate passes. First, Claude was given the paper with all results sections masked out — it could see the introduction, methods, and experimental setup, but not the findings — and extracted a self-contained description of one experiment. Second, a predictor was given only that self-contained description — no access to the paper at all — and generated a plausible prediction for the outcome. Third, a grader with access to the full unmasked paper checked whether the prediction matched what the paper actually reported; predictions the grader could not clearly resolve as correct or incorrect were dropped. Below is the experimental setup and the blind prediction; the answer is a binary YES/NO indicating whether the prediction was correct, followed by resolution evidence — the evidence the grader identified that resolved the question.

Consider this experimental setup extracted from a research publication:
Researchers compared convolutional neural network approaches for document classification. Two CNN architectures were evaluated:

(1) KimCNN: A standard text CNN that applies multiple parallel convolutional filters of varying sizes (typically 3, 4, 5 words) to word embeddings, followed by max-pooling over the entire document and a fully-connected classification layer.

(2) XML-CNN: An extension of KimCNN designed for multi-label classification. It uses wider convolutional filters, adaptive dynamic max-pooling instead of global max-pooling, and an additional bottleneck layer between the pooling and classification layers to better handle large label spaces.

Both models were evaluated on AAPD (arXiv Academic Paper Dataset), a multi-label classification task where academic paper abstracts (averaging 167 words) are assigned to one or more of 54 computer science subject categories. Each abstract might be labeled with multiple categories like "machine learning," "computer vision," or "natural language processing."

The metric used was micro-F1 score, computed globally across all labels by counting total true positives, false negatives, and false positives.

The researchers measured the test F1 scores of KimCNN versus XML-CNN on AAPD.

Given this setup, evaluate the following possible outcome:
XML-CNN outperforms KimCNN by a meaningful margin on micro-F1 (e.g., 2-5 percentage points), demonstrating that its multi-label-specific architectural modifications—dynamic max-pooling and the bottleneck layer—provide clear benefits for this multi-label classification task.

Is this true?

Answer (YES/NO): NO